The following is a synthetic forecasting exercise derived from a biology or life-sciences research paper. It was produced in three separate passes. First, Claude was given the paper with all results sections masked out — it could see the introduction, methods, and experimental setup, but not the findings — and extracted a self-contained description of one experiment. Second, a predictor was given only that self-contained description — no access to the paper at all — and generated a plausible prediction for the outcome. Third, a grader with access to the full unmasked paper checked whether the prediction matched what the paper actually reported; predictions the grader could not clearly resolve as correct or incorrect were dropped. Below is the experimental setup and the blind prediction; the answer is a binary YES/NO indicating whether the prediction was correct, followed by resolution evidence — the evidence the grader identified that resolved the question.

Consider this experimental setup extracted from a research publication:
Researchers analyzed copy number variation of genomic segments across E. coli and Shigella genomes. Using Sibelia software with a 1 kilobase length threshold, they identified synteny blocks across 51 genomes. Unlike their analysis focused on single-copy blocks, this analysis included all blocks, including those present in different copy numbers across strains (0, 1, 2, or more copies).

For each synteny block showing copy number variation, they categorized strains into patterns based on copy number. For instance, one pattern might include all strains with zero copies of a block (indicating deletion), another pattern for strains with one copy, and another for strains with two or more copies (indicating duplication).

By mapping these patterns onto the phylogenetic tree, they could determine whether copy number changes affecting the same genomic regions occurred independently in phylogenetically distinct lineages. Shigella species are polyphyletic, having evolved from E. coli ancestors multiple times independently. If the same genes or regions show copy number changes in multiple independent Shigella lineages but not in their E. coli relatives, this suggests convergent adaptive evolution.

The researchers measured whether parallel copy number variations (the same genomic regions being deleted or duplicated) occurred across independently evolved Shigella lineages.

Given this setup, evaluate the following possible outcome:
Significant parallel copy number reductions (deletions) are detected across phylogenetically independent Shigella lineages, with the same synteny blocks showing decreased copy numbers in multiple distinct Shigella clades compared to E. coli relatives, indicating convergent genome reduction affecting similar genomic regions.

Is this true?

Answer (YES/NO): NO